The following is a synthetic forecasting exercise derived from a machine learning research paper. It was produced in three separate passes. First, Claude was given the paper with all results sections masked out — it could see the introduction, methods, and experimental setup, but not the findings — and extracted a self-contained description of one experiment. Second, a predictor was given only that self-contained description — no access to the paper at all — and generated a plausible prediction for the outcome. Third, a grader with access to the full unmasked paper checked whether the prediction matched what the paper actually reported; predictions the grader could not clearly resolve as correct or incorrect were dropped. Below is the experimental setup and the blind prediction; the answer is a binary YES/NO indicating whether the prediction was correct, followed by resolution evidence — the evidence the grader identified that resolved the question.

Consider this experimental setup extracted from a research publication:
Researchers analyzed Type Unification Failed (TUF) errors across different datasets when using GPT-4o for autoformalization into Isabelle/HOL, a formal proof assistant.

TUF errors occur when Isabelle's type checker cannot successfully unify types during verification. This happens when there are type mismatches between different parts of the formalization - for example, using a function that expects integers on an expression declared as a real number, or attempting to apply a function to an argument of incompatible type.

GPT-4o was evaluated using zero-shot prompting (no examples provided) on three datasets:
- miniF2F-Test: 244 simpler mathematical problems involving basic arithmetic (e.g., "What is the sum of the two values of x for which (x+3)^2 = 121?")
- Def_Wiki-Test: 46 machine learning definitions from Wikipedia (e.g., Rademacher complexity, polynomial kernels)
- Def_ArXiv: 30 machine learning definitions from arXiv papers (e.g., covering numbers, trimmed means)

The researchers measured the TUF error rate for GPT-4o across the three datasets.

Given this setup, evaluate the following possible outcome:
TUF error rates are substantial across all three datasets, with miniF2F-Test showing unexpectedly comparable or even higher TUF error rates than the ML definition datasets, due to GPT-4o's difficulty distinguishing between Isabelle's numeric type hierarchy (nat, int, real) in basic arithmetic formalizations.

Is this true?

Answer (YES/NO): NO